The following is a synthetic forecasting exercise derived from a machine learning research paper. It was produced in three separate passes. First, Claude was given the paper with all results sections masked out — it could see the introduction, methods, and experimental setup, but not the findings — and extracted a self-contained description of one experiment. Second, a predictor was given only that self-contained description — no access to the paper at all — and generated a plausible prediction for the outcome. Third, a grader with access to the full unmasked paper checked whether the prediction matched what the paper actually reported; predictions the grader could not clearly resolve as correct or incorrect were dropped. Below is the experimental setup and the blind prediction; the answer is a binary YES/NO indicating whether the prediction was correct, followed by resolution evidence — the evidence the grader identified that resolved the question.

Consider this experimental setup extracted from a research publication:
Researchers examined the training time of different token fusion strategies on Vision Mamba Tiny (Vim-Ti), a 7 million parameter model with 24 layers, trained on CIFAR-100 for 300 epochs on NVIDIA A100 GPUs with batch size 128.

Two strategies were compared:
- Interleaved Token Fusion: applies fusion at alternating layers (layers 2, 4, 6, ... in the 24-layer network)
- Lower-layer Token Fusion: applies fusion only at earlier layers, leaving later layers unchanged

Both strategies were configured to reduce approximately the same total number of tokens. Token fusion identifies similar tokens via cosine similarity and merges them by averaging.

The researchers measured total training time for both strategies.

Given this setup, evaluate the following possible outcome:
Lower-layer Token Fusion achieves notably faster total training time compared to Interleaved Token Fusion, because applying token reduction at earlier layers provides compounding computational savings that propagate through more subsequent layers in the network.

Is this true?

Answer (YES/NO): NO